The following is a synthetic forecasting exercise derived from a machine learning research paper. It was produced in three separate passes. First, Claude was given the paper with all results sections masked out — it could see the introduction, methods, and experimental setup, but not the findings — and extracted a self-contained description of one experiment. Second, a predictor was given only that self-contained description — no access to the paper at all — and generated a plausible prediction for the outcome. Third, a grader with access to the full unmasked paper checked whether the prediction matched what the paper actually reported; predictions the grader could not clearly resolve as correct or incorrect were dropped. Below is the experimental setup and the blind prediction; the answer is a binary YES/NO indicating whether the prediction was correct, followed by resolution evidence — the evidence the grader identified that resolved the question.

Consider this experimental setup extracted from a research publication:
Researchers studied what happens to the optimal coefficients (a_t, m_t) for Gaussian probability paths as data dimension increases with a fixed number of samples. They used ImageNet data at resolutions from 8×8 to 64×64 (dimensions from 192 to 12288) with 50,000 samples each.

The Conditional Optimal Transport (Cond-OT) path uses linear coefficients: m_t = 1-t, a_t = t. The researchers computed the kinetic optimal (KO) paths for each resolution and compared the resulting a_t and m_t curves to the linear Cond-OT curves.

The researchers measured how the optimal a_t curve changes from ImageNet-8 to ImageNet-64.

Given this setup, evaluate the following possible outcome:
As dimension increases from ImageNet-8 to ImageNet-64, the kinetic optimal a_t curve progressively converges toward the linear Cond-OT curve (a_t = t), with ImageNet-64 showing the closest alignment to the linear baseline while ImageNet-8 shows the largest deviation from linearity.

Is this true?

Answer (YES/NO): YES